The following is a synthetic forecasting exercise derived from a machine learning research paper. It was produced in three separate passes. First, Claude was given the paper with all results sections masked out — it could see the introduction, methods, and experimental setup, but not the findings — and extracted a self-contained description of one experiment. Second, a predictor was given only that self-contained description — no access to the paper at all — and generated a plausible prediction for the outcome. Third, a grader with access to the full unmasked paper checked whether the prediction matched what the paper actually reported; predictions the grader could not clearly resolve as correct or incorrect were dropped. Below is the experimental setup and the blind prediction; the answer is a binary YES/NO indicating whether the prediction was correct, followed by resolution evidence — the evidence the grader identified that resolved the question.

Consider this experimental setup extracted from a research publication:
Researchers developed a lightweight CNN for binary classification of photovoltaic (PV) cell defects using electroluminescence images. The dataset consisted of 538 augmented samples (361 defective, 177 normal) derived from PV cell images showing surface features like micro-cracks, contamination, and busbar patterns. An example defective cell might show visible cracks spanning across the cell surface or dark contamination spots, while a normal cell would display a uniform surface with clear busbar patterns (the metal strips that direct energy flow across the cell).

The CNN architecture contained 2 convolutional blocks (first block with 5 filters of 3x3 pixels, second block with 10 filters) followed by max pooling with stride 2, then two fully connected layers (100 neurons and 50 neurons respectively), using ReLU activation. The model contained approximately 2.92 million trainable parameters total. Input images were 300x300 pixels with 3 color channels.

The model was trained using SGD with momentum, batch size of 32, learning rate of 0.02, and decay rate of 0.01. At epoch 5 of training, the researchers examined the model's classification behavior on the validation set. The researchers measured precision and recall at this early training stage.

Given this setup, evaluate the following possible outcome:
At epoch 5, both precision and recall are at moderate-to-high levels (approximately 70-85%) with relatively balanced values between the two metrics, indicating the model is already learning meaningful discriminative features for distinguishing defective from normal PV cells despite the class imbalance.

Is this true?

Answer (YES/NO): NO